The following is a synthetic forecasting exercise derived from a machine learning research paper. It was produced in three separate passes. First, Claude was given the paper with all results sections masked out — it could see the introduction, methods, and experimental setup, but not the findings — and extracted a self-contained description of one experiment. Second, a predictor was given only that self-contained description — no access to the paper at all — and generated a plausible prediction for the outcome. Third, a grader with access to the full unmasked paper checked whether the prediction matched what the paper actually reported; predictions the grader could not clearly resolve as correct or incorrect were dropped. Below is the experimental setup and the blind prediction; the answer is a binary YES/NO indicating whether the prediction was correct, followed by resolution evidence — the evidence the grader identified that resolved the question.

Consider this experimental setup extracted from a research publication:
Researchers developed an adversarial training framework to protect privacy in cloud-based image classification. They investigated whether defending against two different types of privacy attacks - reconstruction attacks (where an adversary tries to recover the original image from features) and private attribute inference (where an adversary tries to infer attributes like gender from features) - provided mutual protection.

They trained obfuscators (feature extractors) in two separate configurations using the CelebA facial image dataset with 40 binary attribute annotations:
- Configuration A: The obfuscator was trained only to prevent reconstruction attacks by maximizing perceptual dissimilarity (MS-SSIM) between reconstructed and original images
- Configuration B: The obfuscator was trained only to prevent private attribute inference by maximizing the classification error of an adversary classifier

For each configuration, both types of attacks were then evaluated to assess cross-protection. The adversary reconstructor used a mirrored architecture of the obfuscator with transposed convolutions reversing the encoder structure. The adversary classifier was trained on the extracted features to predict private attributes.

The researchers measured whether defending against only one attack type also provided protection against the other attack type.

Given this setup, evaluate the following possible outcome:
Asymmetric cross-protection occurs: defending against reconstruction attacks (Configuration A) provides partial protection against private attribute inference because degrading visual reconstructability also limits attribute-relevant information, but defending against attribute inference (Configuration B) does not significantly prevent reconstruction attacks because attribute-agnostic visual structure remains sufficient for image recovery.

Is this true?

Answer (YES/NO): NO